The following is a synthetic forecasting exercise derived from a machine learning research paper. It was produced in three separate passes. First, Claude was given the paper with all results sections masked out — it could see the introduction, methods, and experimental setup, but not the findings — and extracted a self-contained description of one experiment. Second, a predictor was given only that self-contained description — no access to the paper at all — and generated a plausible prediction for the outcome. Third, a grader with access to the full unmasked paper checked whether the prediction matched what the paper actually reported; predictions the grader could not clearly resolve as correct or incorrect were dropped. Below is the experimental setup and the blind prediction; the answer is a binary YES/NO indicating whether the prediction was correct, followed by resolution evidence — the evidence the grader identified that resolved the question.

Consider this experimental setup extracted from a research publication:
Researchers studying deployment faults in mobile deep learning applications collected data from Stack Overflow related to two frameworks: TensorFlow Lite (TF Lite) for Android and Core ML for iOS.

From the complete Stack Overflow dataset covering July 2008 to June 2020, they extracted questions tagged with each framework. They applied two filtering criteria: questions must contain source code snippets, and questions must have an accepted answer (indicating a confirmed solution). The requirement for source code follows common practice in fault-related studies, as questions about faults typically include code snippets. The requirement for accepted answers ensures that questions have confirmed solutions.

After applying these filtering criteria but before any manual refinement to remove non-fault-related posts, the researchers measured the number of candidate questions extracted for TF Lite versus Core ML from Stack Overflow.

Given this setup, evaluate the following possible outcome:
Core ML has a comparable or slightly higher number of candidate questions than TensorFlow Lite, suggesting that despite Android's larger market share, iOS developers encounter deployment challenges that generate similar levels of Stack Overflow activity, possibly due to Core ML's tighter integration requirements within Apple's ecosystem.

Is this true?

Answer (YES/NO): NO